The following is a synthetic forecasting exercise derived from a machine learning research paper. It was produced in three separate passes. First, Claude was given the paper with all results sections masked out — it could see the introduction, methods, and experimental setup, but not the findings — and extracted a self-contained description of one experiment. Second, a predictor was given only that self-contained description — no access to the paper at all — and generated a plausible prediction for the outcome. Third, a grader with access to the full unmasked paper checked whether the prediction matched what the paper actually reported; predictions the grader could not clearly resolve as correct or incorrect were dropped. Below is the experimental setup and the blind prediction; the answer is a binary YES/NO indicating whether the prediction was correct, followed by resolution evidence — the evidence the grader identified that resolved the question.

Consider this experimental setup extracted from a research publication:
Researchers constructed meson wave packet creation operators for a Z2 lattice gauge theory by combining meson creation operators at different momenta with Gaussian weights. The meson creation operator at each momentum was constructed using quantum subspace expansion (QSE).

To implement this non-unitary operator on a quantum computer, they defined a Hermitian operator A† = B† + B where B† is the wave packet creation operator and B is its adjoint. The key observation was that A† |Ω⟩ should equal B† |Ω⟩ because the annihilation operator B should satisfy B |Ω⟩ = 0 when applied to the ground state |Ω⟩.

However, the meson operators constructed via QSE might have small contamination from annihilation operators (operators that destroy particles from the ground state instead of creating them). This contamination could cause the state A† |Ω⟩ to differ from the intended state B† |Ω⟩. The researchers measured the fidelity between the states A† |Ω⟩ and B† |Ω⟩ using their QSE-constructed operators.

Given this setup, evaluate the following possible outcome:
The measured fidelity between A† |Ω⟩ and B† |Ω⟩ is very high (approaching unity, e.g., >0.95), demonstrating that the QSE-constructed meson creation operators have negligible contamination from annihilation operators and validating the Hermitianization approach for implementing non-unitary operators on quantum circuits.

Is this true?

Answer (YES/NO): YES